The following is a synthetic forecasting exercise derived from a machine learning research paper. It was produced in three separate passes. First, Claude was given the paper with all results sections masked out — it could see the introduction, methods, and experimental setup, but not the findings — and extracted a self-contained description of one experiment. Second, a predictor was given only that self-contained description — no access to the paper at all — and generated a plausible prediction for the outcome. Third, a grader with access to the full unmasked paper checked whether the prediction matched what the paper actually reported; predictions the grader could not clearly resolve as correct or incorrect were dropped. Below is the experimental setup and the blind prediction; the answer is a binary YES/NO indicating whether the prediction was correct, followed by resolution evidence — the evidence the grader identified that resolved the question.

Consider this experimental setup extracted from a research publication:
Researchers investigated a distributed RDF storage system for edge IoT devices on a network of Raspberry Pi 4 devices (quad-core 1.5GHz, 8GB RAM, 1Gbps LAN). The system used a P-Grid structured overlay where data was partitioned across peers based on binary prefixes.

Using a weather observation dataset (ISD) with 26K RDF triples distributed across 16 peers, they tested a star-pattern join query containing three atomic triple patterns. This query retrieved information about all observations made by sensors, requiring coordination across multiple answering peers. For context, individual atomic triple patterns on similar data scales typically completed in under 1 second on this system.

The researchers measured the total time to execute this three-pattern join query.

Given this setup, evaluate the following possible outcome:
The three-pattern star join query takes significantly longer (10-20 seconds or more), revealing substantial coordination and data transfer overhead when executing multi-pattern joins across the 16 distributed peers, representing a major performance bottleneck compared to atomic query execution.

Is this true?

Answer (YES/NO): YES